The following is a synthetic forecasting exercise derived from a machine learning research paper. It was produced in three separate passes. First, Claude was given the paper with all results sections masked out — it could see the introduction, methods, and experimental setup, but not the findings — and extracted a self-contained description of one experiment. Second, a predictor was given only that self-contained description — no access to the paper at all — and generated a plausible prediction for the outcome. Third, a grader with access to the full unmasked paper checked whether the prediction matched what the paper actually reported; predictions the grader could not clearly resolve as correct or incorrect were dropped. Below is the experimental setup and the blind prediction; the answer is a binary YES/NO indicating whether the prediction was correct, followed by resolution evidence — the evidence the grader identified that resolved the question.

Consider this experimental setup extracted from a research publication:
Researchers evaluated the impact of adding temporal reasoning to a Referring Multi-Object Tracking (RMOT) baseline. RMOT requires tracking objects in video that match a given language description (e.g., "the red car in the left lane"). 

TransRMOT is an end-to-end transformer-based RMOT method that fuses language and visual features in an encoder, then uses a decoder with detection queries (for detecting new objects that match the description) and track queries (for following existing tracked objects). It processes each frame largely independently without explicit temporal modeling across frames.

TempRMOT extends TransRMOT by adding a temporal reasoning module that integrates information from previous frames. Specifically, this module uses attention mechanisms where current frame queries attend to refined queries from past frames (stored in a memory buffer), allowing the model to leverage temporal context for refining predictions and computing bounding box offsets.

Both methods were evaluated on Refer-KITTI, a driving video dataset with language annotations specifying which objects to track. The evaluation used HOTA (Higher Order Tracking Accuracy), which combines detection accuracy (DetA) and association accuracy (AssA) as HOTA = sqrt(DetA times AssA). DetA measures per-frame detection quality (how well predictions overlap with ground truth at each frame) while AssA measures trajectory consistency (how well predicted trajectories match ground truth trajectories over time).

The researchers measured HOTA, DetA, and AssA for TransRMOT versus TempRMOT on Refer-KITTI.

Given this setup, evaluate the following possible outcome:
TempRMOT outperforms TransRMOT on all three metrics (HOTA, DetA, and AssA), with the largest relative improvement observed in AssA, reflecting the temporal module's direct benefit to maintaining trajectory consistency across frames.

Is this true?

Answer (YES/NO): YES